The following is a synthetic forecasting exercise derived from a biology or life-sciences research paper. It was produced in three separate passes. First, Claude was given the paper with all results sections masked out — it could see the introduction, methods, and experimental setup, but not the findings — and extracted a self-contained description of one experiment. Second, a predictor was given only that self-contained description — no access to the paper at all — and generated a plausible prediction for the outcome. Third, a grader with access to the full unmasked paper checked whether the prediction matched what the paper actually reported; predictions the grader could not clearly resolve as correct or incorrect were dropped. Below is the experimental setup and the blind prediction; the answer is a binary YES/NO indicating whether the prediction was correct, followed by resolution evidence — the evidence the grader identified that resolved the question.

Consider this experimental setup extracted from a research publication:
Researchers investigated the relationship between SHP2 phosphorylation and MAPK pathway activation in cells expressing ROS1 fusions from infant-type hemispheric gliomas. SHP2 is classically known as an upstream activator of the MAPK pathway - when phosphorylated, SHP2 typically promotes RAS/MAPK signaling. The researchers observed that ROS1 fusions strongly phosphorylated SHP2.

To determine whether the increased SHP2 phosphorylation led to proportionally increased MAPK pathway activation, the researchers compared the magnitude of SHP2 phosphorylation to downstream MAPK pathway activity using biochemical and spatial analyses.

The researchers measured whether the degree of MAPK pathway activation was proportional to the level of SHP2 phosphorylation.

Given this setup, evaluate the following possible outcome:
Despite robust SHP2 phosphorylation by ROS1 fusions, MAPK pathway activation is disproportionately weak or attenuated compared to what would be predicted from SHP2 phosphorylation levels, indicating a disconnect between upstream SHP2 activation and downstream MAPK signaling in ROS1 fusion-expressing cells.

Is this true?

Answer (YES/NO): YES